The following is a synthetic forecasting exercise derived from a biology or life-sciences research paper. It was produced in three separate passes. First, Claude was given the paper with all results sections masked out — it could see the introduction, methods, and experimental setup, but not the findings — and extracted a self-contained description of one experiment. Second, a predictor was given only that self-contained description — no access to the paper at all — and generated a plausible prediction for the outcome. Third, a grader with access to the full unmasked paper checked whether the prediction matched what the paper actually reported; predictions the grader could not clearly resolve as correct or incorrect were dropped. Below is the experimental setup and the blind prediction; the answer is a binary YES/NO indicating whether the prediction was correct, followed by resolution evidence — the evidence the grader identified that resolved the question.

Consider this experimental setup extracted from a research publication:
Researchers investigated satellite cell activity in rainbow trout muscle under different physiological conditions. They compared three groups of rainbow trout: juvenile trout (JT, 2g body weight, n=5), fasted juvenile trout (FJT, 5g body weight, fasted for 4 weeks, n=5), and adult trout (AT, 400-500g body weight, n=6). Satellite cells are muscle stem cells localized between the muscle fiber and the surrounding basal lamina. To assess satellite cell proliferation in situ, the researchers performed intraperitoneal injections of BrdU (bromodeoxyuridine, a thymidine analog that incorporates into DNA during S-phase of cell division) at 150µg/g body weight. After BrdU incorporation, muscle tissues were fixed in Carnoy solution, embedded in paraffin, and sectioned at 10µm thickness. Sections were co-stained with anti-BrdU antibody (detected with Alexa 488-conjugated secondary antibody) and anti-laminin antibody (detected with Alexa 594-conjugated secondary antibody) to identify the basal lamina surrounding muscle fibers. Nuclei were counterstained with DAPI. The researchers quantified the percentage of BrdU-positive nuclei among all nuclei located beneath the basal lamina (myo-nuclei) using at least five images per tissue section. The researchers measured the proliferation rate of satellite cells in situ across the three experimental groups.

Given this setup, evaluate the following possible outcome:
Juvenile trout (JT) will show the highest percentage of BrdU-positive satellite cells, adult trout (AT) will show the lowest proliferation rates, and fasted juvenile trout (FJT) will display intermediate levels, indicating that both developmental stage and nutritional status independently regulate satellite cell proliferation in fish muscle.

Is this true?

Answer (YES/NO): NO